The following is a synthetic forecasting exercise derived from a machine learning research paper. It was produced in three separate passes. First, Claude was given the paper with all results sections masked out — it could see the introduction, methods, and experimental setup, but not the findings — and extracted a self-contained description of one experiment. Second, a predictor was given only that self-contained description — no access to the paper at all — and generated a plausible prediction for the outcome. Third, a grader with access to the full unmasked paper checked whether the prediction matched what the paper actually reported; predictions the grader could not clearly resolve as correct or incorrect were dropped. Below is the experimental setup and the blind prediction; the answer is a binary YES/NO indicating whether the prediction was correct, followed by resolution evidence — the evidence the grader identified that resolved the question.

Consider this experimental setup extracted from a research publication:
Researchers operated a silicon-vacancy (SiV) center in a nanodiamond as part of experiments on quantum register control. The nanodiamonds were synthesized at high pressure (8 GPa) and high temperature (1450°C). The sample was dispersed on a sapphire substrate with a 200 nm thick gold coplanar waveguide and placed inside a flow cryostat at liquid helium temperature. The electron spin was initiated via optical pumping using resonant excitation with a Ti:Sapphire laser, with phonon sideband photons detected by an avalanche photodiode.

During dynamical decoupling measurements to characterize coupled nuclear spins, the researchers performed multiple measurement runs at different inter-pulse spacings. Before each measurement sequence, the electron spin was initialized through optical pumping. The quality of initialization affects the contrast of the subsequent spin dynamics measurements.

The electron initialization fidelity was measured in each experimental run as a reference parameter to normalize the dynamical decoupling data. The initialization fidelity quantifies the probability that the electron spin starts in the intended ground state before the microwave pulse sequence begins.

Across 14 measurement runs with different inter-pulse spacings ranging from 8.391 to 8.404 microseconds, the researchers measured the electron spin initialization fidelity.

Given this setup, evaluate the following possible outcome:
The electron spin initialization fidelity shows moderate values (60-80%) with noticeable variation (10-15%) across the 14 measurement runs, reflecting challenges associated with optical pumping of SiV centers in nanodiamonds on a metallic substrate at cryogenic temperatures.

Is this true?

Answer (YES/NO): NO